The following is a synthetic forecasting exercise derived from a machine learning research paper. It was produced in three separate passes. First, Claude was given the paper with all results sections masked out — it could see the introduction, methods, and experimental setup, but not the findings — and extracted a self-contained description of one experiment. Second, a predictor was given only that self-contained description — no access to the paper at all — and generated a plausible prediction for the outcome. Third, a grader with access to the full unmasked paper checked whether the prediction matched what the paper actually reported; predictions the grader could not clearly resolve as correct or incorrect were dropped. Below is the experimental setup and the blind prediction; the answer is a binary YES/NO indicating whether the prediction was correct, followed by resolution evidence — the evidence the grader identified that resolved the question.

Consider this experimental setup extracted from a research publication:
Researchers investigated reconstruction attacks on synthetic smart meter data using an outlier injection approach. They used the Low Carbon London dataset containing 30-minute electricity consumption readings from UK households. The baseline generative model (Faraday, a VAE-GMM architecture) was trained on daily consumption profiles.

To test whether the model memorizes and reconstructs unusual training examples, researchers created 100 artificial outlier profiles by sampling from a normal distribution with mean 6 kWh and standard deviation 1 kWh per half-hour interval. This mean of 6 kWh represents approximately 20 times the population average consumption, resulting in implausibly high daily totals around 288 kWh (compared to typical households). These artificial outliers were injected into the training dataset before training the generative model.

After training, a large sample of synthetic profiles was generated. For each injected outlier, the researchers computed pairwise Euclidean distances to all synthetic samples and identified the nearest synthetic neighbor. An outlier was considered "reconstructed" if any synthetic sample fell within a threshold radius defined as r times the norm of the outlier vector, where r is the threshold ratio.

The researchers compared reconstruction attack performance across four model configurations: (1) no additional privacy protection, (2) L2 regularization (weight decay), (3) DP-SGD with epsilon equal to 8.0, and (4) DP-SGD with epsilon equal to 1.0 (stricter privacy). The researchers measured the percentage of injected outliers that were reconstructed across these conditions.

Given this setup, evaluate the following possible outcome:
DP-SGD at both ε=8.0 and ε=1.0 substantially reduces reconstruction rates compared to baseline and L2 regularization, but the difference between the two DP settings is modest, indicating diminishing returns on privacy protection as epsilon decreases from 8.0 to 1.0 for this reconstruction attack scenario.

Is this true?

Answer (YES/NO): NO